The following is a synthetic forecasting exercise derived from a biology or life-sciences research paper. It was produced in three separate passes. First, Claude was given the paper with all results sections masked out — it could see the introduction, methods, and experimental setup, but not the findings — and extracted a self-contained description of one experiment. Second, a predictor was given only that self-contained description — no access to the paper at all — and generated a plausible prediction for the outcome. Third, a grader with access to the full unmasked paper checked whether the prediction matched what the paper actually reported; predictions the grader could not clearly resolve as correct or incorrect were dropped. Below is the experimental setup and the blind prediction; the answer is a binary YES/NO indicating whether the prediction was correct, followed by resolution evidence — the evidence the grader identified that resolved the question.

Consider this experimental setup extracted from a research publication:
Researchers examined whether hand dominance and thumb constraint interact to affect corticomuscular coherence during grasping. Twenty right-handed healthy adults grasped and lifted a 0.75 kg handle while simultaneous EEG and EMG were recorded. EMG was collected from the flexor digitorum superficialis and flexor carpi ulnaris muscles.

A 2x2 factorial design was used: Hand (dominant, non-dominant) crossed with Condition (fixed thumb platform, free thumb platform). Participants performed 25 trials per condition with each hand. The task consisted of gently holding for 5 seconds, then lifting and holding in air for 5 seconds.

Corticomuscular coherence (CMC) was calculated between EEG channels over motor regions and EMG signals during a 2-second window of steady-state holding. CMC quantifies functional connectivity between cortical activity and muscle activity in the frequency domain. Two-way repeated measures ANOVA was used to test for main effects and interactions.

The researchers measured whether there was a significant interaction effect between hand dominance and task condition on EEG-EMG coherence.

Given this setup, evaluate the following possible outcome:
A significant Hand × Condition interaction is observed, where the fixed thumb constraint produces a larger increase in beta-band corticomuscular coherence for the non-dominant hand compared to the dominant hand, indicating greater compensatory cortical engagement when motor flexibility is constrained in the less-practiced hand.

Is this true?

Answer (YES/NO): NO